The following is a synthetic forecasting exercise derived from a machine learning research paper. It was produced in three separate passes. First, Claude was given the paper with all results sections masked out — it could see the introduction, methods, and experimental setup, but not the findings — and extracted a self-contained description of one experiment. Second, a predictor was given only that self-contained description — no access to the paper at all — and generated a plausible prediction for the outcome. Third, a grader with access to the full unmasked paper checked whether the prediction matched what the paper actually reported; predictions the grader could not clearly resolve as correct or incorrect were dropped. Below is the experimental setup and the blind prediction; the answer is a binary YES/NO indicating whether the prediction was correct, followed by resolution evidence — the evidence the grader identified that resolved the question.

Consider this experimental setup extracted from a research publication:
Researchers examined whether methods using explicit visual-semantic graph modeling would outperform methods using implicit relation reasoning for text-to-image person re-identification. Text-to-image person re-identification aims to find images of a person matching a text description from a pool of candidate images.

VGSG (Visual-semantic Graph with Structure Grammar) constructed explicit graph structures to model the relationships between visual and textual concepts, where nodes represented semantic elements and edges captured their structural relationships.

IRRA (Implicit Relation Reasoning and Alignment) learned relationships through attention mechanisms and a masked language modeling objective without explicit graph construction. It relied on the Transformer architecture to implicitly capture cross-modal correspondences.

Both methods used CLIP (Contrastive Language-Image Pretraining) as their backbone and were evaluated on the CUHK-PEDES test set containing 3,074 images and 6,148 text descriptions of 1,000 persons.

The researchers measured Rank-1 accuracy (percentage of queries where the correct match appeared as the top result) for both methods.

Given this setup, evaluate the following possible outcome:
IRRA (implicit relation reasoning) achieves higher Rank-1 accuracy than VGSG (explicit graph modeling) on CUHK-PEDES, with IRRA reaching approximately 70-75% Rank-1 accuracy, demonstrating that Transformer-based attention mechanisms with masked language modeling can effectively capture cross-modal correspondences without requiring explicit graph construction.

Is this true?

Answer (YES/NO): YES